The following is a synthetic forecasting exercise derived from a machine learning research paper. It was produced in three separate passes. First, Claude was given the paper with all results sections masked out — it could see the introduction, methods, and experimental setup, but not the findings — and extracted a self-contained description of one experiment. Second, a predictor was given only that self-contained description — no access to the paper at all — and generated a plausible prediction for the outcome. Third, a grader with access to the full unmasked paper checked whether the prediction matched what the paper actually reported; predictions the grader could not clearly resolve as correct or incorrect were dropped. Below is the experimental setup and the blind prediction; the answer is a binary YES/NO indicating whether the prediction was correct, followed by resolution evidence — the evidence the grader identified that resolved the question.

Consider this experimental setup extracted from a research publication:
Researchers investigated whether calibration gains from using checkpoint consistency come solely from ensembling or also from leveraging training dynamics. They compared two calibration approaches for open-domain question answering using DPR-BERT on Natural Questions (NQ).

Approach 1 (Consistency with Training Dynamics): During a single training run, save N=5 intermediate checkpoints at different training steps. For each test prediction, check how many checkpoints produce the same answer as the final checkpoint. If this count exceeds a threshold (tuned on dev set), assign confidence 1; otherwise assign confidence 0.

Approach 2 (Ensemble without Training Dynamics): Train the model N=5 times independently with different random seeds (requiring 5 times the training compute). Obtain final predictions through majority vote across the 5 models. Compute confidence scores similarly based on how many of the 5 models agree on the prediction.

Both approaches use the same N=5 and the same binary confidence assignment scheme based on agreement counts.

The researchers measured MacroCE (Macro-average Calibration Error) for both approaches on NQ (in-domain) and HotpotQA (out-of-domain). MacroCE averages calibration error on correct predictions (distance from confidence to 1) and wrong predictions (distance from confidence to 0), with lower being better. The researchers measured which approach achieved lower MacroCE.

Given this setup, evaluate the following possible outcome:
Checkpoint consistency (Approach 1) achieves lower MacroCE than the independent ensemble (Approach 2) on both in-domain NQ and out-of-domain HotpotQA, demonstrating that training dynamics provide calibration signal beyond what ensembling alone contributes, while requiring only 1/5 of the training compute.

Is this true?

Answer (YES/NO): YES